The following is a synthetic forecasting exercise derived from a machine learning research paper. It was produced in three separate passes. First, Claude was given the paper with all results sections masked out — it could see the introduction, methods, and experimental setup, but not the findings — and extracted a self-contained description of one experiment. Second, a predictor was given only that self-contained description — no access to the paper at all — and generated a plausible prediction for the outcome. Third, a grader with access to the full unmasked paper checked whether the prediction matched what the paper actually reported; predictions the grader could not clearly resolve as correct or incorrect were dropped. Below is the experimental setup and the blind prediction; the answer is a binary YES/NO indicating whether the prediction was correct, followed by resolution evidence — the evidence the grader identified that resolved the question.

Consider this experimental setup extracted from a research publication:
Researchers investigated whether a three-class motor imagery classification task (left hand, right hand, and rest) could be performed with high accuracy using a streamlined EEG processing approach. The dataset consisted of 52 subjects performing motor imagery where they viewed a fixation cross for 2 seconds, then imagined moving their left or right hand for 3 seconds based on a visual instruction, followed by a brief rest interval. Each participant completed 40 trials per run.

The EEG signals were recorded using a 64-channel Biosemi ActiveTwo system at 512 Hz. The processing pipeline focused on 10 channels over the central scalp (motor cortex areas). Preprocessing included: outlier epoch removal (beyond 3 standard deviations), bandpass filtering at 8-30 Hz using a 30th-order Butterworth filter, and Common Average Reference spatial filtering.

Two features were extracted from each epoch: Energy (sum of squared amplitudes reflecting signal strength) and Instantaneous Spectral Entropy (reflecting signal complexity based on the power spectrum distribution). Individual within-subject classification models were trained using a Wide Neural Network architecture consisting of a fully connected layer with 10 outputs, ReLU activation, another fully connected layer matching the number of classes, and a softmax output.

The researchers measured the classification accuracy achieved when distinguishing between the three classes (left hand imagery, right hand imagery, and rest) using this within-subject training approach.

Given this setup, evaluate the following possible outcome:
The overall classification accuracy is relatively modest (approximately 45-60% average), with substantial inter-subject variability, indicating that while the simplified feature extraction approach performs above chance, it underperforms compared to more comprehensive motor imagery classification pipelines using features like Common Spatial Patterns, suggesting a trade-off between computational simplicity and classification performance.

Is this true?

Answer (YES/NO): NO